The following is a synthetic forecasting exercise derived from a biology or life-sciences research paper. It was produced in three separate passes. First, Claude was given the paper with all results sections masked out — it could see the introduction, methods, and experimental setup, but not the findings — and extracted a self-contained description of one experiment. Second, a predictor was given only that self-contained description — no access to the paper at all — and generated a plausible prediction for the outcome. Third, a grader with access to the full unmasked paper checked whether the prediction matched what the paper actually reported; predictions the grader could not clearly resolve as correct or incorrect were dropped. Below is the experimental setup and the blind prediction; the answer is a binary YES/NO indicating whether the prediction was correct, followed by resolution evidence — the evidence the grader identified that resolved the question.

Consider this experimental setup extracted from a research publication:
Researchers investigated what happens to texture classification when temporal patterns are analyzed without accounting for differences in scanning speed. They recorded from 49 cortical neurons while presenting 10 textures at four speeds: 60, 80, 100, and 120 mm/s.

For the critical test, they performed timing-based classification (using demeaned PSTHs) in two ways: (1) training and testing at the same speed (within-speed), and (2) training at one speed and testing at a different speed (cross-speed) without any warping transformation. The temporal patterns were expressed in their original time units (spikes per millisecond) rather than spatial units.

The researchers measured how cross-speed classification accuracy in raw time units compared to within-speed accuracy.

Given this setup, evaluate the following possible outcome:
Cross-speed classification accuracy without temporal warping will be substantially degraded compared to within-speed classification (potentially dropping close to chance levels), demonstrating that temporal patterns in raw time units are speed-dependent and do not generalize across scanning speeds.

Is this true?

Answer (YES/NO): YES